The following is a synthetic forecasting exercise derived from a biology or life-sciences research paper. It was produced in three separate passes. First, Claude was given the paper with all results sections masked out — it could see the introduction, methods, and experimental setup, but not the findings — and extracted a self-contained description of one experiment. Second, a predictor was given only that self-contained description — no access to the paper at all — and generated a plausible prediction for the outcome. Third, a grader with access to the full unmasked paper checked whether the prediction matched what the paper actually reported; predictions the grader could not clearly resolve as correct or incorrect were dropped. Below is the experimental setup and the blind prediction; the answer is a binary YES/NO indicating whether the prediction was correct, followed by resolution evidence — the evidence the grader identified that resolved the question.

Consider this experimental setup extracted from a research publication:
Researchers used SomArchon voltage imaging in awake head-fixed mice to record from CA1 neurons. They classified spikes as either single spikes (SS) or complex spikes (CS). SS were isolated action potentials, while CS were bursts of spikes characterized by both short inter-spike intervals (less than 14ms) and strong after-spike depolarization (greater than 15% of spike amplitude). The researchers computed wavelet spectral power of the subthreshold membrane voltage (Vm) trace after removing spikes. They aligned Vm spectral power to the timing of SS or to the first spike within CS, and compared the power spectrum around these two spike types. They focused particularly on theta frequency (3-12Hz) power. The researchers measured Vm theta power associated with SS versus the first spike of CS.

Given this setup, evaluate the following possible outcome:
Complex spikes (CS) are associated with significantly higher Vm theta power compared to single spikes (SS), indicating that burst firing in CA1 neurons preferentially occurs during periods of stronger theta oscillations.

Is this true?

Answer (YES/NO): YES